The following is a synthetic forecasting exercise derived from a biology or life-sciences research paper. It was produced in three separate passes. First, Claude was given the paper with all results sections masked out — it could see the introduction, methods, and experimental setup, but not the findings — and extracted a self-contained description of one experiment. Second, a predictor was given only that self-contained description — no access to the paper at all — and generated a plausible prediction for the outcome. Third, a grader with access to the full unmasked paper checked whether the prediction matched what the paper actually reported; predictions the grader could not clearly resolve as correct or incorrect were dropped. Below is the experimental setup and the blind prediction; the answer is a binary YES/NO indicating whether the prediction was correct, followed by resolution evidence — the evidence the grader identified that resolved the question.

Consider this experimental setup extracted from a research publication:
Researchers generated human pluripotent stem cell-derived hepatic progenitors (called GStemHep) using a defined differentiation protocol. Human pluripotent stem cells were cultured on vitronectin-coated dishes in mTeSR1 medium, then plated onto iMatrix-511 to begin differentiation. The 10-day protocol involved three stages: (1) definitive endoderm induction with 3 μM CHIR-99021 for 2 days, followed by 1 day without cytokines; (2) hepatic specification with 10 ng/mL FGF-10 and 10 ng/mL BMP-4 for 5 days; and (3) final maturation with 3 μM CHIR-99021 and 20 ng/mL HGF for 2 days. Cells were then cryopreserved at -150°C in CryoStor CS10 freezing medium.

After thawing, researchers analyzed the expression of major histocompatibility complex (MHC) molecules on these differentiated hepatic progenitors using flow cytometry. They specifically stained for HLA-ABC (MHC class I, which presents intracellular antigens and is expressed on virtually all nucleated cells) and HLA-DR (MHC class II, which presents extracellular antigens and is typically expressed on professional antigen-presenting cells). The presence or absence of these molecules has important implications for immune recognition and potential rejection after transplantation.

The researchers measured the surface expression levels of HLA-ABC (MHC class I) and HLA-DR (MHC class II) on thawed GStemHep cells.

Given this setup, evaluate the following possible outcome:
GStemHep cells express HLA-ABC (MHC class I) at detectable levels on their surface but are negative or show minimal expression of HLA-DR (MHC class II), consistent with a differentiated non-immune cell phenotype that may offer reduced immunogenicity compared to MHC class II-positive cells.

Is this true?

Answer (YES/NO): NO